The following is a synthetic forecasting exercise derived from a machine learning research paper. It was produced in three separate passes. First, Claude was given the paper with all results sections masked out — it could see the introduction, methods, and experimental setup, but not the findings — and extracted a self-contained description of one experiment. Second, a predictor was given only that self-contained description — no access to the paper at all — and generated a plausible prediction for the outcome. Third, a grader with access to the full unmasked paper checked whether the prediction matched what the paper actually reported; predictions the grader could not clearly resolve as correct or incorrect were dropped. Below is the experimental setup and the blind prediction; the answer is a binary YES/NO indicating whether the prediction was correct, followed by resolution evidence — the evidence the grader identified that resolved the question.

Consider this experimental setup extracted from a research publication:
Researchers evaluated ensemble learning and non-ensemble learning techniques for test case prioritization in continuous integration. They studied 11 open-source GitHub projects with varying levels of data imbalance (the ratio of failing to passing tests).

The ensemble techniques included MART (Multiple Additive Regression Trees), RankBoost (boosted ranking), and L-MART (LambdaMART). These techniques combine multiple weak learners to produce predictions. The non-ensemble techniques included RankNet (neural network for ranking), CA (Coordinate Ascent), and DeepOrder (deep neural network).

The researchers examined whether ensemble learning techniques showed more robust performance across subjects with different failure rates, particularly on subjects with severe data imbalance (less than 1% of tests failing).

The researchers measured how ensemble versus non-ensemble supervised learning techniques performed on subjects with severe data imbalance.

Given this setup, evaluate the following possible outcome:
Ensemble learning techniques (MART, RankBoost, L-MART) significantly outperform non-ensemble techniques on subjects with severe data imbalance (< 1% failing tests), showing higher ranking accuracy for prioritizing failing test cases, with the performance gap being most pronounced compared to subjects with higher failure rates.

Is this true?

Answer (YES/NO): NO